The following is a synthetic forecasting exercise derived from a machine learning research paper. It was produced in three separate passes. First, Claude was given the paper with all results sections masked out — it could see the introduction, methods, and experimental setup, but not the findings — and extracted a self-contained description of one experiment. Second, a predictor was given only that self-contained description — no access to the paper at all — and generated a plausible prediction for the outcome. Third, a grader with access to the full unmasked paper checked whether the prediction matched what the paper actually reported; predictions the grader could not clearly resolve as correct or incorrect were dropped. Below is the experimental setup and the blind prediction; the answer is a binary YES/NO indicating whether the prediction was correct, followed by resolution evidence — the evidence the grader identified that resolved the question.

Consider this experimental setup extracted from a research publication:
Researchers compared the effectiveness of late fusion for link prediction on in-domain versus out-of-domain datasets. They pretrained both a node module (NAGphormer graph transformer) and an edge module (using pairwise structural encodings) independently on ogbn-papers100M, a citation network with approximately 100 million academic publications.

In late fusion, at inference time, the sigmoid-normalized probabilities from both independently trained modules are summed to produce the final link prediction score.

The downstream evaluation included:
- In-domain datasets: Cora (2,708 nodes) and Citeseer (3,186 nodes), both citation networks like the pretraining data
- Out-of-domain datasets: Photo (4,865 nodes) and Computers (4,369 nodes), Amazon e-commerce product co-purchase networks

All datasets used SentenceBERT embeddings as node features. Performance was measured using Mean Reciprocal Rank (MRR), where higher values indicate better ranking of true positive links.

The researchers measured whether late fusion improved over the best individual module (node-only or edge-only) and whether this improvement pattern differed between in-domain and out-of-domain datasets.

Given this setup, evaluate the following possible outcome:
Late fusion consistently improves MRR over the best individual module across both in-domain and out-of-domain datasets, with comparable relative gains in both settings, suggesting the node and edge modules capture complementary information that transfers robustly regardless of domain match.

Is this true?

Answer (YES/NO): NO